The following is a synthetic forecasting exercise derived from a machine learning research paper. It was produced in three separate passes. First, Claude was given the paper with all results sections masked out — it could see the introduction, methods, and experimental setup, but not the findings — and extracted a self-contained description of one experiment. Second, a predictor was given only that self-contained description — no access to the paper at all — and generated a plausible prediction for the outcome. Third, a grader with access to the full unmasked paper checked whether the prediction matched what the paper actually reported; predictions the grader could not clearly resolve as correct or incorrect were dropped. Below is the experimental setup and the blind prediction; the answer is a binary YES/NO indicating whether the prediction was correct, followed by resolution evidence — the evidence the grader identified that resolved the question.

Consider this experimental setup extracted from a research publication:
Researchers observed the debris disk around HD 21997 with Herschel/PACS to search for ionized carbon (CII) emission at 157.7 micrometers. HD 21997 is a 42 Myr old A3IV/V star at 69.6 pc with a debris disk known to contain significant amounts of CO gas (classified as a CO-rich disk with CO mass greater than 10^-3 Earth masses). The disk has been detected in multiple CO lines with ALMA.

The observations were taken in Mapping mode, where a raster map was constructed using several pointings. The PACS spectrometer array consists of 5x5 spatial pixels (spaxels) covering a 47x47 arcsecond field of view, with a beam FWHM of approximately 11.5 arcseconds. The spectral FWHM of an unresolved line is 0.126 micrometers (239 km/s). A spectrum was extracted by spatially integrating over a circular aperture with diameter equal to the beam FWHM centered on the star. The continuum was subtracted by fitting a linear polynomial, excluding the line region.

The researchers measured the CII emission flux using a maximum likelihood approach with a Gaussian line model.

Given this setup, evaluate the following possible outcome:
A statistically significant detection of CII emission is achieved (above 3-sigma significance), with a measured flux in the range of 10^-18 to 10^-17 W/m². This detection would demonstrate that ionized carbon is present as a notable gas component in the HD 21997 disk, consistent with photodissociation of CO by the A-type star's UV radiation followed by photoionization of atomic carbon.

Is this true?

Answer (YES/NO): NO